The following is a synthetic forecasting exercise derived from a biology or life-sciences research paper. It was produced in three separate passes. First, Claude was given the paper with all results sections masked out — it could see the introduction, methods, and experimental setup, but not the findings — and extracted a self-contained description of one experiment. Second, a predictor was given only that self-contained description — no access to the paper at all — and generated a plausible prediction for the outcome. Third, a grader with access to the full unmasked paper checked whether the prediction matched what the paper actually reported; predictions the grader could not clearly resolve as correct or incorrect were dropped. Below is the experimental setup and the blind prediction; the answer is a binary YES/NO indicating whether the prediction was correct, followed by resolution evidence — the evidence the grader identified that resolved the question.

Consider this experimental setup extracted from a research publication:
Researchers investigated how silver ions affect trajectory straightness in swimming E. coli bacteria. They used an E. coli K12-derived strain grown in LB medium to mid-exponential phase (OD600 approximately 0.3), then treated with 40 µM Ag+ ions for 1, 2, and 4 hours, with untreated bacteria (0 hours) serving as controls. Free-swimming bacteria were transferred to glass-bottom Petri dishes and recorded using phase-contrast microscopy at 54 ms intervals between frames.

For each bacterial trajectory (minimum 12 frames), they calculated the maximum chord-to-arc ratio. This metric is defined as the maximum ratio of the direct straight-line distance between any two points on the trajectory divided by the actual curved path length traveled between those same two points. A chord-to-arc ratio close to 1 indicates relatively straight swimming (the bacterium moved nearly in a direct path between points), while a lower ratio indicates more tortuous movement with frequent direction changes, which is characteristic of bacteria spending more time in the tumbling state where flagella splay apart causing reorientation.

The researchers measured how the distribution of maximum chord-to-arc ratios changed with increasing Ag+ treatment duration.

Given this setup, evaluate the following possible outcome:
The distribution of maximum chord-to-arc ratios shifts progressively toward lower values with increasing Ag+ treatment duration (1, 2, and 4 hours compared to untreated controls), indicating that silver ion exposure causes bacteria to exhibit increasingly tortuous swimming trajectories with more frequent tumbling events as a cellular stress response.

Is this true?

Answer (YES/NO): YES